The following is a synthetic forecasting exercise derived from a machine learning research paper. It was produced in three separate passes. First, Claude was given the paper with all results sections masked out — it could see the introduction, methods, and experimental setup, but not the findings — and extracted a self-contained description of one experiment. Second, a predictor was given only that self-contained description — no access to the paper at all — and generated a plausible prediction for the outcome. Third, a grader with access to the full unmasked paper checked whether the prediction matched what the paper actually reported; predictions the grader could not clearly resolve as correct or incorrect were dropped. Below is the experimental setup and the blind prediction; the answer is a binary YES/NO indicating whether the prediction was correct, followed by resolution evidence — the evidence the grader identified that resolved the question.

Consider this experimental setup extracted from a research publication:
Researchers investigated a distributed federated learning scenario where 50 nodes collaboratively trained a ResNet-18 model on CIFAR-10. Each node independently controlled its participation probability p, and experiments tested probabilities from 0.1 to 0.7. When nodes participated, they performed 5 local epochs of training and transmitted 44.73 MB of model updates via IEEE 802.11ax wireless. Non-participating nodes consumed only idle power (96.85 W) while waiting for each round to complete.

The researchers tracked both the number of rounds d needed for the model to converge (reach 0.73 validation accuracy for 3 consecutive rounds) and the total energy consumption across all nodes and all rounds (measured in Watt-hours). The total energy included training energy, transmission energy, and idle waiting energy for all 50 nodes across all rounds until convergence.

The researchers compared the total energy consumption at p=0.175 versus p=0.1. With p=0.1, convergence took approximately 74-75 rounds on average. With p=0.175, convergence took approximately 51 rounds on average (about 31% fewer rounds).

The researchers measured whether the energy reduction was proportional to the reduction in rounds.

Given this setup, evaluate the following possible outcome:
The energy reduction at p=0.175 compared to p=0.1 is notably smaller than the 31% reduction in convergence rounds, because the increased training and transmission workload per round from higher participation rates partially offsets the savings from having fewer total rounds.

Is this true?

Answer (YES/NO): YES